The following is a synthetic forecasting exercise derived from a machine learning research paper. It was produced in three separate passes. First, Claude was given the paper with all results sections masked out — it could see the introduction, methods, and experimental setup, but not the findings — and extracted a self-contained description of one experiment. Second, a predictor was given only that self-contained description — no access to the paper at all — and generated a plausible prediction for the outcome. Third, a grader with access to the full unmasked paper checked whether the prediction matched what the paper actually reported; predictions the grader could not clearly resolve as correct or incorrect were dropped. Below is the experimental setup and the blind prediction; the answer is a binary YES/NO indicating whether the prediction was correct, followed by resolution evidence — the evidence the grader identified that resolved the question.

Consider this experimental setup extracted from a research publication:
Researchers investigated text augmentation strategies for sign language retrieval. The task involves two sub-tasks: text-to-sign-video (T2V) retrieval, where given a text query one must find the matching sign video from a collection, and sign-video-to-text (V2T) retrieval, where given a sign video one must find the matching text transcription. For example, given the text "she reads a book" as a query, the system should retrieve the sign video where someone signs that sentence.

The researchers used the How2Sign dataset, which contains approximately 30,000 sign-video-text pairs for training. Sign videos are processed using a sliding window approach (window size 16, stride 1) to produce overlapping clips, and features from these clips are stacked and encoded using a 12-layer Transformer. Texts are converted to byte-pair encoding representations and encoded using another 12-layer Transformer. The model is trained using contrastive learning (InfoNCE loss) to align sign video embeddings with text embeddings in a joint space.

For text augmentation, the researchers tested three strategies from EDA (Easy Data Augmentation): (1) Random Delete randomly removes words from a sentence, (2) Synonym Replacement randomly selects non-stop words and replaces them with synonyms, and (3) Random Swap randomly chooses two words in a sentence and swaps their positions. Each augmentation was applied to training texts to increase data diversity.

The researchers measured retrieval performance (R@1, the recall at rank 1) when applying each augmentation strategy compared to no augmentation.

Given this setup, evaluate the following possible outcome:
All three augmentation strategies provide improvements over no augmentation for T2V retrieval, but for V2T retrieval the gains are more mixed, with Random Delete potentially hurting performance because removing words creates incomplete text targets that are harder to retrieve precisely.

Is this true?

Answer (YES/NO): NO